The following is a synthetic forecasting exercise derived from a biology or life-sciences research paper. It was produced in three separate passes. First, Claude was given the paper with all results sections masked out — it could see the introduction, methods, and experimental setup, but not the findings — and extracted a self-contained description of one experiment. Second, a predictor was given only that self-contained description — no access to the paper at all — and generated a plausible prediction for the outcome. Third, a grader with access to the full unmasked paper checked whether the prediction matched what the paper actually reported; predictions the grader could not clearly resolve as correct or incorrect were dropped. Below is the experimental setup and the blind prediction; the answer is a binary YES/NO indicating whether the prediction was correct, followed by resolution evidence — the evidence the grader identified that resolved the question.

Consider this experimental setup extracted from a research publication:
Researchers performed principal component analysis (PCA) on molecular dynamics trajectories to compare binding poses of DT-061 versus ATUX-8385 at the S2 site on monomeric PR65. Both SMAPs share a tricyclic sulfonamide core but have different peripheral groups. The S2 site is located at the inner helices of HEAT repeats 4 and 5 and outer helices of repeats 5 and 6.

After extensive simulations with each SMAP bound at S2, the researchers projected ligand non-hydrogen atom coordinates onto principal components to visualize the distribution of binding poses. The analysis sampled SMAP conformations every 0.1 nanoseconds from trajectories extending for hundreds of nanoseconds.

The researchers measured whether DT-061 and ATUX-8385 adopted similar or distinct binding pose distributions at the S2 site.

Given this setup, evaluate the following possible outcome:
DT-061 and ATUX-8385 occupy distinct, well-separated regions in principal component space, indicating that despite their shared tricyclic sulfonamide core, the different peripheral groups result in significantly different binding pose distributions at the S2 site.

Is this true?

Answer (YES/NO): NO